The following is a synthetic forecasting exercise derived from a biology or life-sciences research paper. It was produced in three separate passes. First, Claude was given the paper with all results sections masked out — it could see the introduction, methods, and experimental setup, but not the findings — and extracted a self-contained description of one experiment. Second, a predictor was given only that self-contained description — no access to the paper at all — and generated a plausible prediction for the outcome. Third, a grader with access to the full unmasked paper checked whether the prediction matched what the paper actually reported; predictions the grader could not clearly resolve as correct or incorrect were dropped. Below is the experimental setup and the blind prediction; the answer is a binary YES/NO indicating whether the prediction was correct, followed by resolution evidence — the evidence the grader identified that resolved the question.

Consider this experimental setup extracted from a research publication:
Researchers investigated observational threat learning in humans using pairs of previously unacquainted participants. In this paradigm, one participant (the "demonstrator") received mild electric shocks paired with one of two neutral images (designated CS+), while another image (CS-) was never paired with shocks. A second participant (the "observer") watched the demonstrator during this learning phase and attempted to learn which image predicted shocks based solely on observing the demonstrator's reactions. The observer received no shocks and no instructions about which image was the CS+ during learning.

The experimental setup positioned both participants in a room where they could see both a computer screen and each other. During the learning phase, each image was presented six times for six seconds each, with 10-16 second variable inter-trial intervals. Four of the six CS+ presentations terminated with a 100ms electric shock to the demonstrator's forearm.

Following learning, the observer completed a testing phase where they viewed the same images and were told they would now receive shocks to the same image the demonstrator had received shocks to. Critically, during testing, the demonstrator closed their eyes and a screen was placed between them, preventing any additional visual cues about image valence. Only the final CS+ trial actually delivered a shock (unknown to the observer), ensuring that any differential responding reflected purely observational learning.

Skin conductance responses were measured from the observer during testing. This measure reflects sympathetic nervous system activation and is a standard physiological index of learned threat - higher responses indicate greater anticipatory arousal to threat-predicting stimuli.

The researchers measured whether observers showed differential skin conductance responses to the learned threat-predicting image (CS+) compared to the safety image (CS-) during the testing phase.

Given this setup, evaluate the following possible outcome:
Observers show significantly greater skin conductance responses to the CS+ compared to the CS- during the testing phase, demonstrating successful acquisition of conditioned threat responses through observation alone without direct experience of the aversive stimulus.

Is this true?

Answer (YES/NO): YES